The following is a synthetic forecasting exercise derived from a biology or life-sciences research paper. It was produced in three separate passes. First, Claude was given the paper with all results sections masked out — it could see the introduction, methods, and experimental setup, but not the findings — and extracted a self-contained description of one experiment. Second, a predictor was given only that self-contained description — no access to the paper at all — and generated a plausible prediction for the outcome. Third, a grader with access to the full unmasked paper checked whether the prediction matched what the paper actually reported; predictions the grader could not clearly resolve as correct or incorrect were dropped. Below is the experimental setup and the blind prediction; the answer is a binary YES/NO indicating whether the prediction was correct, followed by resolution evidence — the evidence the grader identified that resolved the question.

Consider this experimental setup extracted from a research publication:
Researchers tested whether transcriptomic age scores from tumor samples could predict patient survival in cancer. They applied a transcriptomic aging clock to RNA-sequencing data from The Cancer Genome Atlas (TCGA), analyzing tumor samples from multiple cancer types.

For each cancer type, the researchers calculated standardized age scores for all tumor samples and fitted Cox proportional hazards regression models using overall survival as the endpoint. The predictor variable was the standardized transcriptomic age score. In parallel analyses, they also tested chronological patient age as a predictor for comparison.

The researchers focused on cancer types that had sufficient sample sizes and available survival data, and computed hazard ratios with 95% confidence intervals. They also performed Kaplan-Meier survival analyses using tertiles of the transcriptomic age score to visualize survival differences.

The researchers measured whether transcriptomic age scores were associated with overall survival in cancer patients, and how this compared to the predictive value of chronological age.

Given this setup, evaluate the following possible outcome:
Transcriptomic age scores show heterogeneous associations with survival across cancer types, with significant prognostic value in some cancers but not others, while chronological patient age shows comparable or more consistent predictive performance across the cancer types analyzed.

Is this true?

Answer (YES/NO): NO